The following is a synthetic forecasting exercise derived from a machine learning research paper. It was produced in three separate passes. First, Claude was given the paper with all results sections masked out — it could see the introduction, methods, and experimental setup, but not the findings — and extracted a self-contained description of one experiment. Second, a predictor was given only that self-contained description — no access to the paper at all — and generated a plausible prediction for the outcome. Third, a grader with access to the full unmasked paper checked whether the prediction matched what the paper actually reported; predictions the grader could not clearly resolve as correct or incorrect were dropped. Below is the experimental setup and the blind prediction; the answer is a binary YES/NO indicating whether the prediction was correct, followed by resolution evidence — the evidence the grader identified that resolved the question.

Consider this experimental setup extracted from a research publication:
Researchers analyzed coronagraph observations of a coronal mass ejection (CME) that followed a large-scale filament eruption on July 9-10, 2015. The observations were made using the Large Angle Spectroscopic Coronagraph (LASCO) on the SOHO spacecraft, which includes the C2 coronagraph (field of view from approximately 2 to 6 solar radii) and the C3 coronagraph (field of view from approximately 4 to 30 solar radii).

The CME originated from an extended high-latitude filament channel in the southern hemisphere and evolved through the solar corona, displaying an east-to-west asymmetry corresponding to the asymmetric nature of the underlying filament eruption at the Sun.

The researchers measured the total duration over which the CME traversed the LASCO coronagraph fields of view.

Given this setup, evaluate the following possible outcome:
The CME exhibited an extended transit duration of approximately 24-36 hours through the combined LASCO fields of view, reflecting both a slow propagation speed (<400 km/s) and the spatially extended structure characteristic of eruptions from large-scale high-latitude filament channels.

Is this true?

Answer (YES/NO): NO